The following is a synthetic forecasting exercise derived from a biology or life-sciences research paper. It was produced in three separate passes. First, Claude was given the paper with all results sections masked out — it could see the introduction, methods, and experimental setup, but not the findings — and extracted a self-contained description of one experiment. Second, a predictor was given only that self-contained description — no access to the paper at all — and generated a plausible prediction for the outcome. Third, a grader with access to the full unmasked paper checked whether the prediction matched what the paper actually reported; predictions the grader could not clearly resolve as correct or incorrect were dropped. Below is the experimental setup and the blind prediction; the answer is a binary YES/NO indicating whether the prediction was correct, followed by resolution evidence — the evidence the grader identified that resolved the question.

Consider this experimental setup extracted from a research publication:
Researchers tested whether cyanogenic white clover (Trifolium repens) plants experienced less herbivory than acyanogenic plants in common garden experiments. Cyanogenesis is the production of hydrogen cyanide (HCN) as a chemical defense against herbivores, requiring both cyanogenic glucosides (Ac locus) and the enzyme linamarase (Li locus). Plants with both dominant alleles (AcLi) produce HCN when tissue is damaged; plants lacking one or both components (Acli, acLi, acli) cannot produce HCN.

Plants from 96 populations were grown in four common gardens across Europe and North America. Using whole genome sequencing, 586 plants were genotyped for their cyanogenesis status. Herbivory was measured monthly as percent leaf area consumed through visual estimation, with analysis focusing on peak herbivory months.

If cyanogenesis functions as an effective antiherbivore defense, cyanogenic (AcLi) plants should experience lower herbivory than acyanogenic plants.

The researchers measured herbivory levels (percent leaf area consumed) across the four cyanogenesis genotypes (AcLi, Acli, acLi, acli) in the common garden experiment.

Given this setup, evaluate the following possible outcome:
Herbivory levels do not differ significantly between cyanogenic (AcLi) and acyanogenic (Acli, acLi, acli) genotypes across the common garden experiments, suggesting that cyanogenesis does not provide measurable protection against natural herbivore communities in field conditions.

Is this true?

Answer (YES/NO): YES